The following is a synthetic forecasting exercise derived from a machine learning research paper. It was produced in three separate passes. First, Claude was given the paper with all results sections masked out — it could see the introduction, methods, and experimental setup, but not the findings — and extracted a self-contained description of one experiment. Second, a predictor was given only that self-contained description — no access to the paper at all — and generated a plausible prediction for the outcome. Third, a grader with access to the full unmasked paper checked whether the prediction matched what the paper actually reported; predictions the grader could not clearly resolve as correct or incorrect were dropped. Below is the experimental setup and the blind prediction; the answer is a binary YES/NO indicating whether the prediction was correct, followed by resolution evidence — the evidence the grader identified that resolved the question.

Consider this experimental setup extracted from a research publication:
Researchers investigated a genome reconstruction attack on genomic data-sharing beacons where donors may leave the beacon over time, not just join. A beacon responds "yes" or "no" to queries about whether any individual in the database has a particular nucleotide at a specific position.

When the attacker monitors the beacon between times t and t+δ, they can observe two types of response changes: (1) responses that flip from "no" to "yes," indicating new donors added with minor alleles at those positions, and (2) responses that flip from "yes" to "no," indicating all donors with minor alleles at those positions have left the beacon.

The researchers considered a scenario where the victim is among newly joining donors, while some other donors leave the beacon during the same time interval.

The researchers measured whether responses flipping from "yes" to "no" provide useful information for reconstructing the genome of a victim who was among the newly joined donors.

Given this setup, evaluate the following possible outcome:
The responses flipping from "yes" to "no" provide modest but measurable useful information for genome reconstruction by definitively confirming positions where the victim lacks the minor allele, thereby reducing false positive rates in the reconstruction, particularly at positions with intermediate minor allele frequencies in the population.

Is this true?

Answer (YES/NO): NO